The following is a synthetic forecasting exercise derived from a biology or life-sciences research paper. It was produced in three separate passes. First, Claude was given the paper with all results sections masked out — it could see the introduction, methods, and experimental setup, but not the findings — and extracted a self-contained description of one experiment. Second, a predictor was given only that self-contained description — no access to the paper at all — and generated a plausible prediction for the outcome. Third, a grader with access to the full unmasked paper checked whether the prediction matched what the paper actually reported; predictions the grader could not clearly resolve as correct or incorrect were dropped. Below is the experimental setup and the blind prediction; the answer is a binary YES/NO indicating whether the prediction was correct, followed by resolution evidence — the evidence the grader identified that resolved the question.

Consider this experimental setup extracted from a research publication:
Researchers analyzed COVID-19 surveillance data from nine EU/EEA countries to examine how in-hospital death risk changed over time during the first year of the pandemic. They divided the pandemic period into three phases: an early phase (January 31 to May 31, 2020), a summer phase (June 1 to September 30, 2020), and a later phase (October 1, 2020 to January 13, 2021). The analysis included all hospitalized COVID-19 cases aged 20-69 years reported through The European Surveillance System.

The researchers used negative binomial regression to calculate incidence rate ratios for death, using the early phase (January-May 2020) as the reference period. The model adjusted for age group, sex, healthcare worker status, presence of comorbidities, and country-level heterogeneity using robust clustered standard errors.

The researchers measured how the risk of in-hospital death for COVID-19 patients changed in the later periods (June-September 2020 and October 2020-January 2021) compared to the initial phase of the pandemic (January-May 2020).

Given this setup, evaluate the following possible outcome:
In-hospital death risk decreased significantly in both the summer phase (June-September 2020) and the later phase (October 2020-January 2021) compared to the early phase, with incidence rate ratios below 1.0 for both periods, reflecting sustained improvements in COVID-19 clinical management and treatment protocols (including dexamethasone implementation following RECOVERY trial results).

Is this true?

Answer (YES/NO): YES